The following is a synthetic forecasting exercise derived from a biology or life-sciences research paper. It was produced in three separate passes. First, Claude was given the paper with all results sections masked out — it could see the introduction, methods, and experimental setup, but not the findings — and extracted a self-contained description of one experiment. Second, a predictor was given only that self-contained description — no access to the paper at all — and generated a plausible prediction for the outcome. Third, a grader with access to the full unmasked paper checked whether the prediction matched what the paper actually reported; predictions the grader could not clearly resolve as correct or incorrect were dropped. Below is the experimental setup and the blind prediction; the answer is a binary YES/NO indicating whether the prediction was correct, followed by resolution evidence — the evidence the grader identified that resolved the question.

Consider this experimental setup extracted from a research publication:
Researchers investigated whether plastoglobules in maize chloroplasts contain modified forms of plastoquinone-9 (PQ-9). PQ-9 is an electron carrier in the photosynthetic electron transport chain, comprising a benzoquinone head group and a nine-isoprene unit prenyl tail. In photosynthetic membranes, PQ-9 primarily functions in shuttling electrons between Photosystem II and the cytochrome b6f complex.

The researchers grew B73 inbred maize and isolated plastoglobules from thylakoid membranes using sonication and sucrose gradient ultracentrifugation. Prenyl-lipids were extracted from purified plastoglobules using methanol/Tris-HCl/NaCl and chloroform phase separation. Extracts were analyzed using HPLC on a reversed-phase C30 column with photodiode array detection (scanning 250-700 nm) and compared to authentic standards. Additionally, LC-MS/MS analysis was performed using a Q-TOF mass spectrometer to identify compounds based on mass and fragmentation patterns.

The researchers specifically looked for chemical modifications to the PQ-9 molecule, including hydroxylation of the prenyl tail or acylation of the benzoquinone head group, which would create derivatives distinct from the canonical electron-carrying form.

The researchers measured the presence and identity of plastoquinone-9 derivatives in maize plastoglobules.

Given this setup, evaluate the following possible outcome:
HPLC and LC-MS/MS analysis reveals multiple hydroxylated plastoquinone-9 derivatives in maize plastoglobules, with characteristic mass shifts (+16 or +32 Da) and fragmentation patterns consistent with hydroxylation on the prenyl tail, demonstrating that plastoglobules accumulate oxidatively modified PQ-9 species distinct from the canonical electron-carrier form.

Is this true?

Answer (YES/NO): NO